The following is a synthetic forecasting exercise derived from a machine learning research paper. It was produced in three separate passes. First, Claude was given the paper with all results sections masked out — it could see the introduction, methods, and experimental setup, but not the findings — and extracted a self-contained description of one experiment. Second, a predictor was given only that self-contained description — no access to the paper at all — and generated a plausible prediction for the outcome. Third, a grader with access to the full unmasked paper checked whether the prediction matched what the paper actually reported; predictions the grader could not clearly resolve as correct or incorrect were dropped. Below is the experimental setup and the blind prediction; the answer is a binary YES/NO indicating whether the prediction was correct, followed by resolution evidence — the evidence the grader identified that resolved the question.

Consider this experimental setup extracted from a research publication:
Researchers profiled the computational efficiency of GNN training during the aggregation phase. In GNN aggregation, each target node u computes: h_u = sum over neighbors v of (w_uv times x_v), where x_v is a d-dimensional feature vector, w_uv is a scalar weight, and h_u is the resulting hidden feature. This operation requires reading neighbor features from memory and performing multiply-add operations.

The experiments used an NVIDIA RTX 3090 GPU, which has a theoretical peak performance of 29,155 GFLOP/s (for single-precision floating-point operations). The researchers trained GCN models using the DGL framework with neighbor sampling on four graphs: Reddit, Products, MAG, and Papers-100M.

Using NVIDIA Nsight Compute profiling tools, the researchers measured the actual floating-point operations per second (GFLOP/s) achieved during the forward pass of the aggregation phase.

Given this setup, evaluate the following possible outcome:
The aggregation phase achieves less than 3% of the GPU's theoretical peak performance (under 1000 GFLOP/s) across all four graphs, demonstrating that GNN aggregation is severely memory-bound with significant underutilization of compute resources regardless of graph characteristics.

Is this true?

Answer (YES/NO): YES